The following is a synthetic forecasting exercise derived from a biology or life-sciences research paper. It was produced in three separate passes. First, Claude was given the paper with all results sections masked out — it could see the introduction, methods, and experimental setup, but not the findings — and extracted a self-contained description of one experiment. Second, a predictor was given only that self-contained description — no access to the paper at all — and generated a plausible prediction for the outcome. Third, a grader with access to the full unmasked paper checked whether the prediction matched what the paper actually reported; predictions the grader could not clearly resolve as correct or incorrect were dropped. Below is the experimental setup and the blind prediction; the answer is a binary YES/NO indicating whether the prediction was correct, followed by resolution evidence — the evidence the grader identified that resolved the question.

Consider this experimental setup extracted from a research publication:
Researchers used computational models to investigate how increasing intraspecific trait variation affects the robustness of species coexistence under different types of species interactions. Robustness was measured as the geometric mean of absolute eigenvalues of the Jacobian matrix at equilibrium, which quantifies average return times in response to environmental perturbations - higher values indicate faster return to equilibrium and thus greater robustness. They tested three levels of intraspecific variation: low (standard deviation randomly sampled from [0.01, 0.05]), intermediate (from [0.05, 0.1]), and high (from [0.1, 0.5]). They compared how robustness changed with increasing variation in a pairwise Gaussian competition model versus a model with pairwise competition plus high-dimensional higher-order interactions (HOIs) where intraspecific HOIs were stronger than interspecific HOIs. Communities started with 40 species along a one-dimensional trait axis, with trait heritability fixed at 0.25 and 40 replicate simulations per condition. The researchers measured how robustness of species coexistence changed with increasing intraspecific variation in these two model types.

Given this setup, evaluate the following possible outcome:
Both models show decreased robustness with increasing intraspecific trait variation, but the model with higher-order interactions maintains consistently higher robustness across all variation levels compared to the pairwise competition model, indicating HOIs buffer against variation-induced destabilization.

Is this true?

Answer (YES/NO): NO